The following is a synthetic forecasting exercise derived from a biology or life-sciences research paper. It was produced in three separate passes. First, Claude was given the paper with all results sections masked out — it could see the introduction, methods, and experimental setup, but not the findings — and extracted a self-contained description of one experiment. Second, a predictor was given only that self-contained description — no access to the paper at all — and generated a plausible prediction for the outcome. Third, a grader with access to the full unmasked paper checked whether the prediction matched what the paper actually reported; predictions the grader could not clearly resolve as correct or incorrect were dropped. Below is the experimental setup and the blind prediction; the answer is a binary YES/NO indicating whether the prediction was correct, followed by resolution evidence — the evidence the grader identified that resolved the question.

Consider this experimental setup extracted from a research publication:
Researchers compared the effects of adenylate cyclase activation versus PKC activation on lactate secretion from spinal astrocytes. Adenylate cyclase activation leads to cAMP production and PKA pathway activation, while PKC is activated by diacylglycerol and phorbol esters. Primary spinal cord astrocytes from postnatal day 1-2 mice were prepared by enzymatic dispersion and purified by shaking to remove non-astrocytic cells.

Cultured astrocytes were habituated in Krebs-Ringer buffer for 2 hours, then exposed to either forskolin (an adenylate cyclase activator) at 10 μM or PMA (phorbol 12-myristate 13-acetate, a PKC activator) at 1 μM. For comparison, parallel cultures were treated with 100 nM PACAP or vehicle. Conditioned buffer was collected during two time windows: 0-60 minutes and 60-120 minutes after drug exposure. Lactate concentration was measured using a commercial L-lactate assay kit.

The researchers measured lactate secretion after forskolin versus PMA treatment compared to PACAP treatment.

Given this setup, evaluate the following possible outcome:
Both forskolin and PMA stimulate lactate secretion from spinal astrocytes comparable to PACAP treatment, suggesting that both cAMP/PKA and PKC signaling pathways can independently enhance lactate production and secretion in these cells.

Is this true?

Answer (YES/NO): NO